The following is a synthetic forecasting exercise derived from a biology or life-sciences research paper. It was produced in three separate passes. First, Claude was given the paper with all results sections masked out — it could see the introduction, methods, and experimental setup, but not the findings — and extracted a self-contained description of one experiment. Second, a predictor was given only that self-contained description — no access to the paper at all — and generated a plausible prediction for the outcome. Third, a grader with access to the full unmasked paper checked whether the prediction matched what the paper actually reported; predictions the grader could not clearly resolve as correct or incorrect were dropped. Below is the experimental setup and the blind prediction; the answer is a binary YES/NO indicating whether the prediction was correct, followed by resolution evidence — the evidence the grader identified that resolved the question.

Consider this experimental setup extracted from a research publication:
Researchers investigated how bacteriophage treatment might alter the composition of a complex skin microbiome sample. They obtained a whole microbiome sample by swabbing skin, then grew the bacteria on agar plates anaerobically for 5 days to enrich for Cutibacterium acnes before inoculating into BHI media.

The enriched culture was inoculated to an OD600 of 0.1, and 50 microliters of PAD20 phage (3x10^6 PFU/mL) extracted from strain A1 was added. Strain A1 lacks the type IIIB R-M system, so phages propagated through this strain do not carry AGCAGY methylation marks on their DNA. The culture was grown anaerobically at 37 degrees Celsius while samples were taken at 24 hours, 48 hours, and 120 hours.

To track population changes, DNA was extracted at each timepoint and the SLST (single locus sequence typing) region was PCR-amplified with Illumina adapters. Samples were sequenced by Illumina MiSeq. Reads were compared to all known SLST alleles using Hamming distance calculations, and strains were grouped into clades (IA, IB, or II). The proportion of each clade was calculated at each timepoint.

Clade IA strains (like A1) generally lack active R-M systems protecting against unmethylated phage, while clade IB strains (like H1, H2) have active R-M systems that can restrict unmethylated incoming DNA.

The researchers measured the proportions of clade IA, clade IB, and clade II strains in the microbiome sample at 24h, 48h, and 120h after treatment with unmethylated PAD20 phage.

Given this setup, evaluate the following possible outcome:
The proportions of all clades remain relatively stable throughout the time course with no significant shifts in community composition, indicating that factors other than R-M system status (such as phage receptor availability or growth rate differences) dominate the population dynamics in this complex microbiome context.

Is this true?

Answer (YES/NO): NO